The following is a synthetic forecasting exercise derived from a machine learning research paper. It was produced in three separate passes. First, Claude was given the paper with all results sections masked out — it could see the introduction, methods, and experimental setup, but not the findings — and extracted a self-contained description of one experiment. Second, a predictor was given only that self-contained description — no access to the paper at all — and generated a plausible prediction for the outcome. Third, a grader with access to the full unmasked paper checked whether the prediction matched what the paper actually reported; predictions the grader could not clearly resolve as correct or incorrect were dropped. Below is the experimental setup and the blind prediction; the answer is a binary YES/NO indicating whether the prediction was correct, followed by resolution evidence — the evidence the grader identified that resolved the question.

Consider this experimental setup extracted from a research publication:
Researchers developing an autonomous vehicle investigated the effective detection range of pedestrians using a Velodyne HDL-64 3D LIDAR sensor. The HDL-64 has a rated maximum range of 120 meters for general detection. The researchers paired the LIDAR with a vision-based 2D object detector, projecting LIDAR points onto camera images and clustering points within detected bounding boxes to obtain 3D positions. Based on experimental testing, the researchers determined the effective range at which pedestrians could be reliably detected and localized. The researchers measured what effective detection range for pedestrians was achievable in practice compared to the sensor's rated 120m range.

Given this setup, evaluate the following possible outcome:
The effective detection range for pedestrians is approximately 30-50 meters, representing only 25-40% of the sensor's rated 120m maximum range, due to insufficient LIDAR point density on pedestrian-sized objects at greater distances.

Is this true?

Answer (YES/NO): YES